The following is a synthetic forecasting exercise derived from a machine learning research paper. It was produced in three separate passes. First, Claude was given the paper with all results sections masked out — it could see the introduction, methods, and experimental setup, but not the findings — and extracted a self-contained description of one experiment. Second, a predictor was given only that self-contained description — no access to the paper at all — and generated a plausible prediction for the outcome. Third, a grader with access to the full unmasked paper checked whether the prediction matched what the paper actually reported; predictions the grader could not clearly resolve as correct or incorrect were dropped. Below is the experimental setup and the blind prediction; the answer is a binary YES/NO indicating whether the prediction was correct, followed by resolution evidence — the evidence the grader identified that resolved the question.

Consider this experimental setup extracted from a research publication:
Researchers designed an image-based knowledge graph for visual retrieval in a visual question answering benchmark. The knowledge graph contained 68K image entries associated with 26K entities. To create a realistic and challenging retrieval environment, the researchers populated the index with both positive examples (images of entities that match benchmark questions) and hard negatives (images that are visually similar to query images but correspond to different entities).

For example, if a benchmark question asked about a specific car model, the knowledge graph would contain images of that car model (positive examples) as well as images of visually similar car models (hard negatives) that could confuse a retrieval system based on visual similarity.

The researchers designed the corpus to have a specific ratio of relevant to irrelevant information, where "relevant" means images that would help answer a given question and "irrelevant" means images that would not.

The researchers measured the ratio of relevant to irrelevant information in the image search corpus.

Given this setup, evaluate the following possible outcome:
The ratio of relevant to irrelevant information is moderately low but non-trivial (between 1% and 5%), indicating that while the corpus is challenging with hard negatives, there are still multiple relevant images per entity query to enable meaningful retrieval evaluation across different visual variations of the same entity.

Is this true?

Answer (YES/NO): YES